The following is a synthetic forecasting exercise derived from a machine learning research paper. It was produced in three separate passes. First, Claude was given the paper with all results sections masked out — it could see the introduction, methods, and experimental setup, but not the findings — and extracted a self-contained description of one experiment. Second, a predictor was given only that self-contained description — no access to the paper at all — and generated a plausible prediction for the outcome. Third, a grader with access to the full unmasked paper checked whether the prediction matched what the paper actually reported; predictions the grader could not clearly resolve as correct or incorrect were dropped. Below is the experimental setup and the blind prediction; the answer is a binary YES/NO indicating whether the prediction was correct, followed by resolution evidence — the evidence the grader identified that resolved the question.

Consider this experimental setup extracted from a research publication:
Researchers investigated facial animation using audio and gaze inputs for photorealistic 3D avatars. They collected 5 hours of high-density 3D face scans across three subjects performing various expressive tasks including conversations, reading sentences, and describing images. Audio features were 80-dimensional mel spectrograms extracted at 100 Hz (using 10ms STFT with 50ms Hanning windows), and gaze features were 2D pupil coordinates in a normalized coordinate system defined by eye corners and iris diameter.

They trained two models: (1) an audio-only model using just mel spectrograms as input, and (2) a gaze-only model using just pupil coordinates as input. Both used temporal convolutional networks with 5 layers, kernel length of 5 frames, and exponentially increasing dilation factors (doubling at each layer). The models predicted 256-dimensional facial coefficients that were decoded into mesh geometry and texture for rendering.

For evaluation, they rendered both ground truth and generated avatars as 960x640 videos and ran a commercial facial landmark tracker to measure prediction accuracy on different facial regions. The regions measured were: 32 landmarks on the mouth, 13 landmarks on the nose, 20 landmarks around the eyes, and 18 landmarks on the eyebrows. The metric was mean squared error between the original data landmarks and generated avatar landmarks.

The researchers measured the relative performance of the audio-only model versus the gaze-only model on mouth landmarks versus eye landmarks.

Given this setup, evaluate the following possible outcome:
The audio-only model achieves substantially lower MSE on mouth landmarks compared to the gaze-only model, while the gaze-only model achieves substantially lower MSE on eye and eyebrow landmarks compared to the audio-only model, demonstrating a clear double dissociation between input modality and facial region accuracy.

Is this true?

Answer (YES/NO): NO